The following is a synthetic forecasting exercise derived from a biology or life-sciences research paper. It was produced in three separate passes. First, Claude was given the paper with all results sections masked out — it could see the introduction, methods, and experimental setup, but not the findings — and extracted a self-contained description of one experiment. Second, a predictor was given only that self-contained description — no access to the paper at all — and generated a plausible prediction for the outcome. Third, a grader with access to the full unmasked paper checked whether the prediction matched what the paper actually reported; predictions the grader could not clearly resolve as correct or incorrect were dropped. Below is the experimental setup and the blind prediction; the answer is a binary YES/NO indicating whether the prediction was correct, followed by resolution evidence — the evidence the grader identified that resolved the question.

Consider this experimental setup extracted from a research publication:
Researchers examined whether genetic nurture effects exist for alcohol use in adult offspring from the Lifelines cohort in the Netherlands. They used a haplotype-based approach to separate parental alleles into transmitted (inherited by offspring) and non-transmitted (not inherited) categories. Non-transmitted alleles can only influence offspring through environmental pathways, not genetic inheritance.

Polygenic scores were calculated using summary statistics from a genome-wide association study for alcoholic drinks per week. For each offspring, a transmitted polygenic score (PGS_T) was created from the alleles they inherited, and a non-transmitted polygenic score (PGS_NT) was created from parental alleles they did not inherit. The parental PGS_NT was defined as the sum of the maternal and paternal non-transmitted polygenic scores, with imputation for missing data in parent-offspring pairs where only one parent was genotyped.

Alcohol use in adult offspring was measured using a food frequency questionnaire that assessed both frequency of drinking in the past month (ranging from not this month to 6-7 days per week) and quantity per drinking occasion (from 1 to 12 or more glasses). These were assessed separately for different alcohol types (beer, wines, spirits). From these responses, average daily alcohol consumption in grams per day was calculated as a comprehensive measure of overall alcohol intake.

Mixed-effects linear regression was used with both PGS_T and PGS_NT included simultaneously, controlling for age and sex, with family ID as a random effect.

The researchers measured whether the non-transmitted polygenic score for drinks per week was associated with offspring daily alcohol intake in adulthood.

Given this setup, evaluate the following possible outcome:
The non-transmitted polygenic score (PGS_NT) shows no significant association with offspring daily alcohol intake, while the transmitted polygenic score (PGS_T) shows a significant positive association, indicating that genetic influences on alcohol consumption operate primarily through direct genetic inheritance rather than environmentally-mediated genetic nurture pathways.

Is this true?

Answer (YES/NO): YES